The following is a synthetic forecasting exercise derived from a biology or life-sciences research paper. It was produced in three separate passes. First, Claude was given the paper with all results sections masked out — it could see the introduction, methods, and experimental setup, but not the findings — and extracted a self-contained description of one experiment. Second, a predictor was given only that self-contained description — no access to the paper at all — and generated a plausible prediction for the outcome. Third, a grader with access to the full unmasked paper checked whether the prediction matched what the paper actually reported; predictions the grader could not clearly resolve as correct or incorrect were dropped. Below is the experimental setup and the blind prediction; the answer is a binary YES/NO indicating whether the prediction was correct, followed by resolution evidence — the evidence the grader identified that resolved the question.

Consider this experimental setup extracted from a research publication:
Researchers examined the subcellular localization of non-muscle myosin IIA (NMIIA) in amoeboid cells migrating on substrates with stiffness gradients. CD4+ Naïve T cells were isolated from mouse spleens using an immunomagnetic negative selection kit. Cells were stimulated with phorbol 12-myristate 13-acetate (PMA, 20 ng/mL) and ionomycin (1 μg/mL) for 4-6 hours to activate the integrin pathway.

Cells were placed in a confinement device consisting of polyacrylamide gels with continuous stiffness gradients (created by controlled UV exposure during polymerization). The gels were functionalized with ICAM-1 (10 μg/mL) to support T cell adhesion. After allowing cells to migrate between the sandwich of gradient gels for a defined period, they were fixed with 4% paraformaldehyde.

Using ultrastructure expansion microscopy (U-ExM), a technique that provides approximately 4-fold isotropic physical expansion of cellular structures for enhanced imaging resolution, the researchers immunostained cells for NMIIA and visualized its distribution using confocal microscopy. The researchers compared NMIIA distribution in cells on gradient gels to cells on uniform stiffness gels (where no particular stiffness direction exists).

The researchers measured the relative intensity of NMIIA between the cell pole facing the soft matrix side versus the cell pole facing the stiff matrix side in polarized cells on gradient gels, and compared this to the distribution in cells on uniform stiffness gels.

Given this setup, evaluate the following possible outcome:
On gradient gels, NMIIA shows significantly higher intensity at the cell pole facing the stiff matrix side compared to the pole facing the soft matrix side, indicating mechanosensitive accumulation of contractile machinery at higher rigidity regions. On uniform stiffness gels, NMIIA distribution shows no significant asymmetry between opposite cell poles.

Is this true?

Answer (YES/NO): NO